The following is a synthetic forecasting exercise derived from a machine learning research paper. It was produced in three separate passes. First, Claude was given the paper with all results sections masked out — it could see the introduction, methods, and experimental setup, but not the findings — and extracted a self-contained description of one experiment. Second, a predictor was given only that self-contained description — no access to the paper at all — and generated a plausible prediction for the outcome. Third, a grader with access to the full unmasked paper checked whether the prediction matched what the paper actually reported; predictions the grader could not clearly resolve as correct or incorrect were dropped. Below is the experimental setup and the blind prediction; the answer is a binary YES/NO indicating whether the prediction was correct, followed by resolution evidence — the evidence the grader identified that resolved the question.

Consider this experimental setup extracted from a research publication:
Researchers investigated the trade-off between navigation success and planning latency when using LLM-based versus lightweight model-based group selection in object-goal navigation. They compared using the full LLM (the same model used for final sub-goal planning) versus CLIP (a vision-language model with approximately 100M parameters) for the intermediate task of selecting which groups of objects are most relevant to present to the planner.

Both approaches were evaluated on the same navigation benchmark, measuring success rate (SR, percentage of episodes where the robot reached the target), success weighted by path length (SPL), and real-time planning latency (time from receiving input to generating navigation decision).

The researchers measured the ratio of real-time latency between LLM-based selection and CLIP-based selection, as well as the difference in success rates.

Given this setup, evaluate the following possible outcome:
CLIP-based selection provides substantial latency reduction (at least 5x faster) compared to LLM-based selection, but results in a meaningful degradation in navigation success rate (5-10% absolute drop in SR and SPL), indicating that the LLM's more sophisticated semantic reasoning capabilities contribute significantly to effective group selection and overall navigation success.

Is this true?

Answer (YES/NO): NO